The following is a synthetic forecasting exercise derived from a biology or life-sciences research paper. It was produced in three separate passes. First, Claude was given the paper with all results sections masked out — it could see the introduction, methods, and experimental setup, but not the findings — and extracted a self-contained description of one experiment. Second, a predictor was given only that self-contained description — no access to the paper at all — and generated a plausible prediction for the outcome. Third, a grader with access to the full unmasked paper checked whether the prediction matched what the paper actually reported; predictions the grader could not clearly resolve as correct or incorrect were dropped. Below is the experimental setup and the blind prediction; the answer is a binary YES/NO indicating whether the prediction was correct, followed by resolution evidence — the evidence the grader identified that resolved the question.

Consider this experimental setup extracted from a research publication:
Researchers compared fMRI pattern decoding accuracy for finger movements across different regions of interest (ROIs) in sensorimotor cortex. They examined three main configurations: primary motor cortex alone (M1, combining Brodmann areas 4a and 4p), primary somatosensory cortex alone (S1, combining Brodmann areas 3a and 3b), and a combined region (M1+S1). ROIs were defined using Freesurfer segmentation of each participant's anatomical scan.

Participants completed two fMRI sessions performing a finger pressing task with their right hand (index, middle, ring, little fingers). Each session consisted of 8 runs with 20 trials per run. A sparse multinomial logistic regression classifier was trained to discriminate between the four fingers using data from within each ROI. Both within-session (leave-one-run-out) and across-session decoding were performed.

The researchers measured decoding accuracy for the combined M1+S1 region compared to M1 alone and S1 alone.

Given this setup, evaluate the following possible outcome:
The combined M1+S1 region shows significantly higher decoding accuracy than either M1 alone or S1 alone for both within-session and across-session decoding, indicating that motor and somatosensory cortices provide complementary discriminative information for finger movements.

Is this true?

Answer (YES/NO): NO